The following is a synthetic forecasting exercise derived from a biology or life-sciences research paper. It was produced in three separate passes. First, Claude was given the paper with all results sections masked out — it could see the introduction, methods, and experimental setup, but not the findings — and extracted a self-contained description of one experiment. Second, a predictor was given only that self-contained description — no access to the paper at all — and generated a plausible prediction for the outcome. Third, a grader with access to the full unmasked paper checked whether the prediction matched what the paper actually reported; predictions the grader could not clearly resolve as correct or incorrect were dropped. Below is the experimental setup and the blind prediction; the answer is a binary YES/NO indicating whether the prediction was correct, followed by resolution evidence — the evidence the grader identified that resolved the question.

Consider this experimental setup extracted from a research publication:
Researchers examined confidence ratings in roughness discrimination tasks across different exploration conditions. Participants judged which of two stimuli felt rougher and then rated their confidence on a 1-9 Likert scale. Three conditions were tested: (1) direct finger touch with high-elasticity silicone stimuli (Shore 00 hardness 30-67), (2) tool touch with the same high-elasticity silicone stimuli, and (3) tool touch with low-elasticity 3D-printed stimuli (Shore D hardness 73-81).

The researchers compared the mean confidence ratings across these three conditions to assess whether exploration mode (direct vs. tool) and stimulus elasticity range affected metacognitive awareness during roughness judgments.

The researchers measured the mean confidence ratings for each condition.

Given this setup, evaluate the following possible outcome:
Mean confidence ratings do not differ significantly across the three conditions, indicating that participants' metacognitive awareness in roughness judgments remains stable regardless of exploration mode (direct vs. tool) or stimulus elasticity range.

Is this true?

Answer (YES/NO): NO